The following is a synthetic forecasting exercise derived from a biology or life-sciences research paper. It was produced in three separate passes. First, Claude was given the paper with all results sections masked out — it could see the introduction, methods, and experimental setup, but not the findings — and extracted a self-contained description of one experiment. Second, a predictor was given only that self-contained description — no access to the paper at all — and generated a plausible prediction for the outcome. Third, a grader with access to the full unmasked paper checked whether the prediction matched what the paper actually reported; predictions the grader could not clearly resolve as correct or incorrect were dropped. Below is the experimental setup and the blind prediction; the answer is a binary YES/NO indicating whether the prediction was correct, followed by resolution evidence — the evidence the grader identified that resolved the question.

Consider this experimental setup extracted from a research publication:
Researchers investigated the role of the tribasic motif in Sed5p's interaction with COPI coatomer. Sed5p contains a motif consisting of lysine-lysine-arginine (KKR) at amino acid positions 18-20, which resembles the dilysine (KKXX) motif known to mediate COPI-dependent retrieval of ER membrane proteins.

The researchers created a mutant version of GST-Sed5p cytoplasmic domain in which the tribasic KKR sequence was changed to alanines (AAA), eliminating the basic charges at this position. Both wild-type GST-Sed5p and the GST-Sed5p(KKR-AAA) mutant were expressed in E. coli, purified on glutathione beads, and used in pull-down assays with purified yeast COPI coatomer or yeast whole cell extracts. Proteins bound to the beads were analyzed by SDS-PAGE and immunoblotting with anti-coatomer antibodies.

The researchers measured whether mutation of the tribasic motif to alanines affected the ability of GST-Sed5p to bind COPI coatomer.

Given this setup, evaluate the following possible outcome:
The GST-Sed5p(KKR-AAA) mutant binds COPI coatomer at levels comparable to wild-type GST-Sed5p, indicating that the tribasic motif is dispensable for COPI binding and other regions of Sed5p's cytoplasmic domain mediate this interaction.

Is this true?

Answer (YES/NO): NO